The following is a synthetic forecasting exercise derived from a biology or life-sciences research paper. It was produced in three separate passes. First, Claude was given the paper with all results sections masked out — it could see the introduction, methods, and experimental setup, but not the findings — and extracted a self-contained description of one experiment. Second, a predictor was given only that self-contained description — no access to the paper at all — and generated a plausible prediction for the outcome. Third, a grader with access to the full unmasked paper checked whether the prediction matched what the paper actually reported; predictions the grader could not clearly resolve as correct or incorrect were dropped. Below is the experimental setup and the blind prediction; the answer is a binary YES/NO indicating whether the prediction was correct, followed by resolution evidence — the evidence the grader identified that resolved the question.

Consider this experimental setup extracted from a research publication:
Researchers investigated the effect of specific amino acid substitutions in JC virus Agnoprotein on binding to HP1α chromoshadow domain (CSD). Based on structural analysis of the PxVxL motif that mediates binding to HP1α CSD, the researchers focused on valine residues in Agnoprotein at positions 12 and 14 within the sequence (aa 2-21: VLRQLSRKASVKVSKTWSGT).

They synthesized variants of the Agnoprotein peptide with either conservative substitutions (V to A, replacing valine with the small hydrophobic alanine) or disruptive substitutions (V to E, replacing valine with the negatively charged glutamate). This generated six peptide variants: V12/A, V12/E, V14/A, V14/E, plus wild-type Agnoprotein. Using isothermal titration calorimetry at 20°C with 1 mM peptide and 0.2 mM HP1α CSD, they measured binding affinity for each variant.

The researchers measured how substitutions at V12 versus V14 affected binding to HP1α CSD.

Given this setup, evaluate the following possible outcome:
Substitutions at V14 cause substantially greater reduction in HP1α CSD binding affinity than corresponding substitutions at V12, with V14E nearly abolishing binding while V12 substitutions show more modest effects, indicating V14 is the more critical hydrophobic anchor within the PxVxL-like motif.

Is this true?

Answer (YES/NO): NO